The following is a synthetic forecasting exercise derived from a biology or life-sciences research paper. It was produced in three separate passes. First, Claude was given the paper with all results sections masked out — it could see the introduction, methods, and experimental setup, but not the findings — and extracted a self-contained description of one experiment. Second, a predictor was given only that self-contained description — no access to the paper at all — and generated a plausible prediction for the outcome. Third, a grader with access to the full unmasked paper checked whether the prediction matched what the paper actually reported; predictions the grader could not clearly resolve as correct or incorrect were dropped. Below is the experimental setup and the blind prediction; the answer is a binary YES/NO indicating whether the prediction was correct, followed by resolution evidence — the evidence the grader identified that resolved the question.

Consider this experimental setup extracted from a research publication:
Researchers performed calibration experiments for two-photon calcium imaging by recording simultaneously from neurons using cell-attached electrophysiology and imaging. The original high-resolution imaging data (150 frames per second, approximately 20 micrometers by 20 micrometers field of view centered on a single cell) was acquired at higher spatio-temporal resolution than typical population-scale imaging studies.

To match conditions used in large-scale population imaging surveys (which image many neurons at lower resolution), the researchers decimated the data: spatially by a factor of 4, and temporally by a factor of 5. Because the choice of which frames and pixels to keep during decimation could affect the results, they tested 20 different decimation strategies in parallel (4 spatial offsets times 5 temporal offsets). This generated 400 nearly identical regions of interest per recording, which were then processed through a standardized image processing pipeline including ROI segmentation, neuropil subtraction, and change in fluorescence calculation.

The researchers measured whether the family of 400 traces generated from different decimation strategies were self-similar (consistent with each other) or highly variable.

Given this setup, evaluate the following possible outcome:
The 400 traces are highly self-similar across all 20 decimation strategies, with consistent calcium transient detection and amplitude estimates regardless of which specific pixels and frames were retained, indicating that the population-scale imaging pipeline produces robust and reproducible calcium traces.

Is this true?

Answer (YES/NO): YES